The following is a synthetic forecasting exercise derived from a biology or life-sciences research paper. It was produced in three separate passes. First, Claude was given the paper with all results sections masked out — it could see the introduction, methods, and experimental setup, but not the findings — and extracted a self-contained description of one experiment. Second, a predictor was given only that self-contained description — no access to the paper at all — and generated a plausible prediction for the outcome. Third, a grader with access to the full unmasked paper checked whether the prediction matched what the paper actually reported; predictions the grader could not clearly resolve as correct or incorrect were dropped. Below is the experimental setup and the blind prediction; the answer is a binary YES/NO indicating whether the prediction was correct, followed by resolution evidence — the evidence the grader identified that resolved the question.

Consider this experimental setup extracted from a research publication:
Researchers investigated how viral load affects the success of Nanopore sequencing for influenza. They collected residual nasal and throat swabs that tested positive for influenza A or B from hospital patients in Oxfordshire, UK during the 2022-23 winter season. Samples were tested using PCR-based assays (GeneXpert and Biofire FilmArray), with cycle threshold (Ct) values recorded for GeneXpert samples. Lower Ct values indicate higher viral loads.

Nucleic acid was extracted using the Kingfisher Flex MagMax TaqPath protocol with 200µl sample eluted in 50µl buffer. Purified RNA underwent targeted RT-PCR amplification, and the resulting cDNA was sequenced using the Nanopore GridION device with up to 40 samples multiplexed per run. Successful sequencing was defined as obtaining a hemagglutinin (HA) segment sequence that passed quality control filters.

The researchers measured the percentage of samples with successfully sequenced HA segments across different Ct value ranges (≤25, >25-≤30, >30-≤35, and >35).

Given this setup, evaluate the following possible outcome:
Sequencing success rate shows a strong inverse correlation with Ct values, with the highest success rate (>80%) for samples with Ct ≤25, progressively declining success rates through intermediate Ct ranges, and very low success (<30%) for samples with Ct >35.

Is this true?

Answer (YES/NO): YES